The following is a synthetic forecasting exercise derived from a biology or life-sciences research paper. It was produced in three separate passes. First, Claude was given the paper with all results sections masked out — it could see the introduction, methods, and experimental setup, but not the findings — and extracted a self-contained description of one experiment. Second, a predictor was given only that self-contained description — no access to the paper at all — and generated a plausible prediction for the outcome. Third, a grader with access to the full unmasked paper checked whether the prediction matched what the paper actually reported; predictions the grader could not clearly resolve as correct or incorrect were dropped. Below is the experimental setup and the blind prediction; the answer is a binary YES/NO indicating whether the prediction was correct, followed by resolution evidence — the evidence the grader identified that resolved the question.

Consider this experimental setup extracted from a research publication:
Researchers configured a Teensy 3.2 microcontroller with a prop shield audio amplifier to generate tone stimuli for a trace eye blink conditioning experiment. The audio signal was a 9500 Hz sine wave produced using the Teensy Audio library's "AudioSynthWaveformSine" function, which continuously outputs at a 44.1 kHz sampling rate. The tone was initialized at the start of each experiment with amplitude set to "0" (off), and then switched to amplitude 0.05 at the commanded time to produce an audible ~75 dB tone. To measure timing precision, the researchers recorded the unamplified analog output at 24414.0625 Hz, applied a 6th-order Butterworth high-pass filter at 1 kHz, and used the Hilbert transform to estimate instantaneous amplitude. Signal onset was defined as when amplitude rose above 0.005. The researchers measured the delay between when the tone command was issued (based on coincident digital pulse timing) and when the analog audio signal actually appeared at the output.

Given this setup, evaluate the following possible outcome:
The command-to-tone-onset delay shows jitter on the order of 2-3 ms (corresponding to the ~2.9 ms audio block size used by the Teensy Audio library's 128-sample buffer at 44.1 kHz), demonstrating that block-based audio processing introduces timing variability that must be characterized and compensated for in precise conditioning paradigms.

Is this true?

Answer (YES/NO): NO